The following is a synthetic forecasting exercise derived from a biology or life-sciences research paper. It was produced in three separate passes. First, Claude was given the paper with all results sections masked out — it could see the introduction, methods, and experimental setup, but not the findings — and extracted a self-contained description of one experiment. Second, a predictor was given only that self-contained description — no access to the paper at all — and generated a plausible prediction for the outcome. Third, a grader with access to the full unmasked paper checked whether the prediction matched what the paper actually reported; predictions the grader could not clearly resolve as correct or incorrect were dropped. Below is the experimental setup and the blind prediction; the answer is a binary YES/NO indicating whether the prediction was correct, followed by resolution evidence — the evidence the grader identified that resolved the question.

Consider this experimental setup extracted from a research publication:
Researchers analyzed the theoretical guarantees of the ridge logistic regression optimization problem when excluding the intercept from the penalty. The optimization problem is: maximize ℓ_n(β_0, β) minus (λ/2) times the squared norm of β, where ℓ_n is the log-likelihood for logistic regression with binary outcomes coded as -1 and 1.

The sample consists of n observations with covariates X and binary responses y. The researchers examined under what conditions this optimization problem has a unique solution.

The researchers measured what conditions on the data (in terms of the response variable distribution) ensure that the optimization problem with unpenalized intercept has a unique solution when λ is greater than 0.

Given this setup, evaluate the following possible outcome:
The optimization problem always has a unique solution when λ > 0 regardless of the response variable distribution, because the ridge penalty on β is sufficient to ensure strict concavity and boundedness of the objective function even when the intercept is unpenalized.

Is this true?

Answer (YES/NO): NO